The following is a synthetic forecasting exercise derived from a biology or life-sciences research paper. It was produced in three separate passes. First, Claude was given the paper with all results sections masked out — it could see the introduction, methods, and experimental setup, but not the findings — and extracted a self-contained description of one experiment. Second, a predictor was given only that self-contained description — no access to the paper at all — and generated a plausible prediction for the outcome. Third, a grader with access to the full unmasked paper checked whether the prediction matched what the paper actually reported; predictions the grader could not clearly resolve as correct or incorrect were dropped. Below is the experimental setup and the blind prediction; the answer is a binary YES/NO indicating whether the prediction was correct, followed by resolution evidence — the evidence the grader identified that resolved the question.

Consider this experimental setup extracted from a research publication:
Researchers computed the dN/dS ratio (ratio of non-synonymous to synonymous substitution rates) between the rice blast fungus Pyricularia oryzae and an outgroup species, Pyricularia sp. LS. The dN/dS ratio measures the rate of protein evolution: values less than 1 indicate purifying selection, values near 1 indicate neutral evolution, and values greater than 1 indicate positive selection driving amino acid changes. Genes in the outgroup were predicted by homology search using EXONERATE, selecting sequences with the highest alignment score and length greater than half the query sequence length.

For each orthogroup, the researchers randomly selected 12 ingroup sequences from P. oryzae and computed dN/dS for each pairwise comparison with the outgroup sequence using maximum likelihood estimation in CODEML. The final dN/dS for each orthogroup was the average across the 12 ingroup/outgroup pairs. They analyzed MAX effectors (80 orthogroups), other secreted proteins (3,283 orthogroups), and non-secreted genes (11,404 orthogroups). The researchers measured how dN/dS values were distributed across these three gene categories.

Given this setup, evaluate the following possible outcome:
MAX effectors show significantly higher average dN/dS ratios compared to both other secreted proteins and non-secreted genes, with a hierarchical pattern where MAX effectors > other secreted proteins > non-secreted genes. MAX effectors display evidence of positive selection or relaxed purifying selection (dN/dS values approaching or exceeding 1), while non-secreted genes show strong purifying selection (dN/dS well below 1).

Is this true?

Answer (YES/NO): YES